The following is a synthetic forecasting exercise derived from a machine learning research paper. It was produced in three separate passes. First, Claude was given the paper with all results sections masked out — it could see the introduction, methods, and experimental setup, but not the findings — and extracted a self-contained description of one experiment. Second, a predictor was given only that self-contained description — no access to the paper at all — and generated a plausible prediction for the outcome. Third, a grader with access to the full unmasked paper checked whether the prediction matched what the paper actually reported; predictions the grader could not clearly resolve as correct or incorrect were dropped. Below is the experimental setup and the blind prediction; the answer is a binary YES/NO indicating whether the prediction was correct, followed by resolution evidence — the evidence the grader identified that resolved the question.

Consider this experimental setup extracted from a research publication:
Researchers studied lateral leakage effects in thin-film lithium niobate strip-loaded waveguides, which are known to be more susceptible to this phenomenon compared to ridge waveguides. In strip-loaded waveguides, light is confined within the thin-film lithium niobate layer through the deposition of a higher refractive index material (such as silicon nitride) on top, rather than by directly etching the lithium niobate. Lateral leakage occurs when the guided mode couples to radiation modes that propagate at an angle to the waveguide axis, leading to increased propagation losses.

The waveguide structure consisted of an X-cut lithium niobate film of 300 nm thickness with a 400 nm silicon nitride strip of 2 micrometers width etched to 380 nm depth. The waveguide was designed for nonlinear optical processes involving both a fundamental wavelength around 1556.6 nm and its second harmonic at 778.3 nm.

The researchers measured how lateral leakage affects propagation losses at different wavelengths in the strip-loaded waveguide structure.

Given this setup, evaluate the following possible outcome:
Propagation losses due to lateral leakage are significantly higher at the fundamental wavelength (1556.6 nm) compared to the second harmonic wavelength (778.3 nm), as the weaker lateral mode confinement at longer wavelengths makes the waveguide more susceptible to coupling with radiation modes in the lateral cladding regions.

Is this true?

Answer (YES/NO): NO